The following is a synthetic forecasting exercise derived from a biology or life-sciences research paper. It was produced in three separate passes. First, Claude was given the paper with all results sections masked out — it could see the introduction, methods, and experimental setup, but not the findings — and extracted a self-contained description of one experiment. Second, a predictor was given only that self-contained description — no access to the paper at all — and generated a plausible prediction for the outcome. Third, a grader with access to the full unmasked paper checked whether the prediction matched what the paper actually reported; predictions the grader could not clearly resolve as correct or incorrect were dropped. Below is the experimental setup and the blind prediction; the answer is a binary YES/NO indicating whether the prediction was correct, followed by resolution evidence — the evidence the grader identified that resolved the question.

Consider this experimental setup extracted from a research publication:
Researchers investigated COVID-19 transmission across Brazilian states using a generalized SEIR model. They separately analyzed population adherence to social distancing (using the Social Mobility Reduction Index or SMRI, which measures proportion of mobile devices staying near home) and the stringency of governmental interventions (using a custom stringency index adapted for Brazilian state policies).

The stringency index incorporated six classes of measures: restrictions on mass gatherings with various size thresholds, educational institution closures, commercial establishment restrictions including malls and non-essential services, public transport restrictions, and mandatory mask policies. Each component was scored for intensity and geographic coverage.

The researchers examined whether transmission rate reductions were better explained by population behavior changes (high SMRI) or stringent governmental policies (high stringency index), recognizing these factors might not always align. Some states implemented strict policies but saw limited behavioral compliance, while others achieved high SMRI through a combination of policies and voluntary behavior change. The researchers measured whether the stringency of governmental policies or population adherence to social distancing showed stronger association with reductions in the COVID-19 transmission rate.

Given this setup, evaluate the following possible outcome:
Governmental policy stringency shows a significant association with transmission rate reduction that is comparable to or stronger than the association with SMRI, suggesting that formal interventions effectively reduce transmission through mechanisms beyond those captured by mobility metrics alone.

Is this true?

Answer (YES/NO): NO